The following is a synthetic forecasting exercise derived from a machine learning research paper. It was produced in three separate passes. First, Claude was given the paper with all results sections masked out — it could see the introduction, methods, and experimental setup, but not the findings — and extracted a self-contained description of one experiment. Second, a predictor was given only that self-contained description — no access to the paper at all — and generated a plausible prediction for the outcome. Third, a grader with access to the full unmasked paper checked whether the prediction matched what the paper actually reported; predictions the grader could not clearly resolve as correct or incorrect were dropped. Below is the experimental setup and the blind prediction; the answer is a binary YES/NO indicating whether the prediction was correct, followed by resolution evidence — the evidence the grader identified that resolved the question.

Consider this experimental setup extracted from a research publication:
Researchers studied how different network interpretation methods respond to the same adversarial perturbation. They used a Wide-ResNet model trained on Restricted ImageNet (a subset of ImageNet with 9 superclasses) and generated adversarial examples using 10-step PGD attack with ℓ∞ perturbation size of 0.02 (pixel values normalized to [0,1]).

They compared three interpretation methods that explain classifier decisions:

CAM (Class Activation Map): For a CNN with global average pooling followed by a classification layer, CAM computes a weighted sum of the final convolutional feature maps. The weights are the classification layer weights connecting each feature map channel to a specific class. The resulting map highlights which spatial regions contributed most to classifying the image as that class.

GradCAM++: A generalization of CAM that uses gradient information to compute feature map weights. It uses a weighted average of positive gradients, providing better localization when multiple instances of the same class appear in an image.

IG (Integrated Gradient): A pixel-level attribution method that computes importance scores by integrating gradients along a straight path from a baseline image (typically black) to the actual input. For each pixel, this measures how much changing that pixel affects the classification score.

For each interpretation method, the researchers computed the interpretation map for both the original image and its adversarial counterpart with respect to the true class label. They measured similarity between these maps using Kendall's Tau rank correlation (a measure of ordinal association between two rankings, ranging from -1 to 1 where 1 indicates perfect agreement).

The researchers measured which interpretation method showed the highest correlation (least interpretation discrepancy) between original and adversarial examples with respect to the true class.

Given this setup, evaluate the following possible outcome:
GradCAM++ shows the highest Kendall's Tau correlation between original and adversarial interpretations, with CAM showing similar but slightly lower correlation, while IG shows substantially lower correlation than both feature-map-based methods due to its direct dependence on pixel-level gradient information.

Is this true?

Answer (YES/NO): YES